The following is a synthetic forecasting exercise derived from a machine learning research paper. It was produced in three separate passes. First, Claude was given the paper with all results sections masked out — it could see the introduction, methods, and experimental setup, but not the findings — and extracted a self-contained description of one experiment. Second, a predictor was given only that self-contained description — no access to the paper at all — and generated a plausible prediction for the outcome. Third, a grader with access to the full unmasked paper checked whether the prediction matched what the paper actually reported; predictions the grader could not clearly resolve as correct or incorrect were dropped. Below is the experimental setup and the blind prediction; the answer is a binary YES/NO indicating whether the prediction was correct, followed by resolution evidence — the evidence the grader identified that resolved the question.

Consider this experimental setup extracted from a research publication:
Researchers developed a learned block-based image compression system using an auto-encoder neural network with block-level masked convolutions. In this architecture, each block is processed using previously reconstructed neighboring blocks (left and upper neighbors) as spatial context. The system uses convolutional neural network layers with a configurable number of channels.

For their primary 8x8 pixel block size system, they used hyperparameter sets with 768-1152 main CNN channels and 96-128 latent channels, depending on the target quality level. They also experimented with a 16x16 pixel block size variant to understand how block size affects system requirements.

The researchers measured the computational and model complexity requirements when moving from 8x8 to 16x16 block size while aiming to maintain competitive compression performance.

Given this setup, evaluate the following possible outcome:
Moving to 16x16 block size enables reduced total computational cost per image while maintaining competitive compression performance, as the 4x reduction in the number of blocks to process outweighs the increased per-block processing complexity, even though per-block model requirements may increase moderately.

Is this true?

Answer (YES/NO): NO